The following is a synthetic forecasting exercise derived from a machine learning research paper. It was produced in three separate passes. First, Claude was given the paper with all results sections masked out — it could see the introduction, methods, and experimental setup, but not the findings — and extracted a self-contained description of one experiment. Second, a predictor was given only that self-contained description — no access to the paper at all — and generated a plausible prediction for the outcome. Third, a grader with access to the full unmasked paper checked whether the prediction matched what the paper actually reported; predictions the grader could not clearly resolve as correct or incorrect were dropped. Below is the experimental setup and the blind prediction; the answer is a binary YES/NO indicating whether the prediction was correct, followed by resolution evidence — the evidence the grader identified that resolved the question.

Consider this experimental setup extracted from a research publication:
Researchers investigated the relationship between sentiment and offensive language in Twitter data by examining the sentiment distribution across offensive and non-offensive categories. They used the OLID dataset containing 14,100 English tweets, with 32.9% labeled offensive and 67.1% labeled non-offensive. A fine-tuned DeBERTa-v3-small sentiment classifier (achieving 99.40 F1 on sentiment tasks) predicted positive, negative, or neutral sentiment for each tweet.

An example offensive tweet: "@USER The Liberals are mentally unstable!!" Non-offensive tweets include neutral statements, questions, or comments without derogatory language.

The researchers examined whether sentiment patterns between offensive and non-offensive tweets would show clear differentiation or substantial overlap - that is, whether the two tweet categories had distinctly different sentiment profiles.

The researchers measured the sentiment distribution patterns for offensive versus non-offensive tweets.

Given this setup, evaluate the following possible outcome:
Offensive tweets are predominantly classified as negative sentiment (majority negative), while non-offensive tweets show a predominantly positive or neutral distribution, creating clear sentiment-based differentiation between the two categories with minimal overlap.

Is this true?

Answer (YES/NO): NO